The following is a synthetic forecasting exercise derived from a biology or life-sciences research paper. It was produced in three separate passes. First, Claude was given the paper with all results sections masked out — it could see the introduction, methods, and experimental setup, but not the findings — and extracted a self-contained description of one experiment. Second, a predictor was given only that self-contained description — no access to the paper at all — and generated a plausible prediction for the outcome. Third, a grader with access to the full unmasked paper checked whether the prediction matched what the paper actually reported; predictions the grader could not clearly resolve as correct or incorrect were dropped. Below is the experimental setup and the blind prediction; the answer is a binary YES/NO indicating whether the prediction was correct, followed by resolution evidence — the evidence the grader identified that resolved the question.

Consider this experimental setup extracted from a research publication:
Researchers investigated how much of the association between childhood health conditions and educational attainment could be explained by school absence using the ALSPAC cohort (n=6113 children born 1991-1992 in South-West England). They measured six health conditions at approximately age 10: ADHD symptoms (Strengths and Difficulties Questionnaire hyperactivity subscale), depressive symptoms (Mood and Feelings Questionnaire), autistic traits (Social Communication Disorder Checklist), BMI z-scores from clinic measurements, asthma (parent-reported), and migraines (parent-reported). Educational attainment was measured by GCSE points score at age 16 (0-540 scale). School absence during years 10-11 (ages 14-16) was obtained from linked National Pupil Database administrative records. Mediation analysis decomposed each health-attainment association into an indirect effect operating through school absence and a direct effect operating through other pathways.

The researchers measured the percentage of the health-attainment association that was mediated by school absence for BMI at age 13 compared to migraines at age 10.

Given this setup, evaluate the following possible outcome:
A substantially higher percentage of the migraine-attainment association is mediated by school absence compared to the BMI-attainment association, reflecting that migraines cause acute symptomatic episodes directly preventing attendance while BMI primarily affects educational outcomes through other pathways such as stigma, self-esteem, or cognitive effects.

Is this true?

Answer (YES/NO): YES